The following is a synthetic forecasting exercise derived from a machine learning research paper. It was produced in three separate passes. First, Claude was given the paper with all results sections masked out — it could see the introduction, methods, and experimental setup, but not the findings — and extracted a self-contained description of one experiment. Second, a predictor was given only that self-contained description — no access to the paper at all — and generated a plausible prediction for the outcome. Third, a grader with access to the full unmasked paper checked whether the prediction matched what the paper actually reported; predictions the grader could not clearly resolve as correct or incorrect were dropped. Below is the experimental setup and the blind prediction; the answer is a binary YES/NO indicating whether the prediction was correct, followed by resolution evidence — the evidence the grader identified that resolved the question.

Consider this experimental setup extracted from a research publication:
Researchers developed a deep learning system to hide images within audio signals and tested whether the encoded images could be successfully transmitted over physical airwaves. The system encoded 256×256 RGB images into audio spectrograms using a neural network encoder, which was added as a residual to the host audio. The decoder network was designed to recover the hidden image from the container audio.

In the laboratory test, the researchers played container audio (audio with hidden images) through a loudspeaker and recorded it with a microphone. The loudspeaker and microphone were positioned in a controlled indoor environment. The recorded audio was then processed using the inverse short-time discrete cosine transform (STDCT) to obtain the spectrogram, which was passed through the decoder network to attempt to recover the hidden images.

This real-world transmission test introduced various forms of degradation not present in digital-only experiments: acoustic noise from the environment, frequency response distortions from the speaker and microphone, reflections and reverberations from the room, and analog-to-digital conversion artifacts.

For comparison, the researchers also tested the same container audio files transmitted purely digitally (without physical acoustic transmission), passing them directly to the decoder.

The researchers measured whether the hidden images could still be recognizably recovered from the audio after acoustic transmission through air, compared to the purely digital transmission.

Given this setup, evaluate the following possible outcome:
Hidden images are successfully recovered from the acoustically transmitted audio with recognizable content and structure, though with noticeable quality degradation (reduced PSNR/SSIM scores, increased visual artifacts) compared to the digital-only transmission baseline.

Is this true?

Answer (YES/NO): NO